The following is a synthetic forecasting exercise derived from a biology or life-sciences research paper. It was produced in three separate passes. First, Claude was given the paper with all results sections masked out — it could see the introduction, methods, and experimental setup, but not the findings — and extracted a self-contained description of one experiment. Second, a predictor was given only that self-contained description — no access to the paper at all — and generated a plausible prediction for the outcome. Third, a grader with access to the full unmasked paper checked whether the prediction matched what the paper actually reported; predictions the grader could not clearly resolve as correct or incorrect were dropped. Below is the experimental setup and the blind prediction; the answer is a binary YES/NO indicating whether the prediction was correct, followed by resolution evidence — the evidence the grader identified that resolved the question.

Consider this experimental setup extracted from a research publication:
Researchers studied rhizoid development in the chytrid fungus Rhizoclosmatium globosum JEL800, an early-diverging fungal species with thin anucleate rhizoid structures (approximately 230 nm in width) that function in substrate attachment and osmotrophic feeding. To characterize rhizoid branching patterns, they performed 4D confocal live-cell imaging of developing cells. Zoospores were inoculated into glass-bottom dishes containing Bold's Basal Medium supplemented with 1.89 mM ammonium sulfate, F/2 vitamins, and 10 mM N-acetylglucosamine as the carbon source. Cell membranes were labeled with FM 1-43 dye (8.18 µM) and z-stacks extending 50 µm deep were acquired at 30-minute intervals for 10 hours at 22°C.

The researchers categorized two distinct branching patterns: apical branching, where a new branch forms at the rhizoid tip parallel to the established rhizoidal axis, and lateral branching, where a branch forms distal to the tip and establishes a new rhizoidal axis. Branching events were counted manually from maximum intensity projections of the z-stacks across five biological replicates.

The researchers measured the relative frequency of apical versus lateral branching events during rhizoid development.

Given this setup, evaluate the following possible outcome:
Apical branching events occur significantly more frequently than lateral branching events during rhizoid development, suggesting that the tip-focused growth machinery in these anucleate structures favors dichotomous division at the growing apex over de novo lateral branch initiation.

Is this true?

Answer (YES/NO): NO